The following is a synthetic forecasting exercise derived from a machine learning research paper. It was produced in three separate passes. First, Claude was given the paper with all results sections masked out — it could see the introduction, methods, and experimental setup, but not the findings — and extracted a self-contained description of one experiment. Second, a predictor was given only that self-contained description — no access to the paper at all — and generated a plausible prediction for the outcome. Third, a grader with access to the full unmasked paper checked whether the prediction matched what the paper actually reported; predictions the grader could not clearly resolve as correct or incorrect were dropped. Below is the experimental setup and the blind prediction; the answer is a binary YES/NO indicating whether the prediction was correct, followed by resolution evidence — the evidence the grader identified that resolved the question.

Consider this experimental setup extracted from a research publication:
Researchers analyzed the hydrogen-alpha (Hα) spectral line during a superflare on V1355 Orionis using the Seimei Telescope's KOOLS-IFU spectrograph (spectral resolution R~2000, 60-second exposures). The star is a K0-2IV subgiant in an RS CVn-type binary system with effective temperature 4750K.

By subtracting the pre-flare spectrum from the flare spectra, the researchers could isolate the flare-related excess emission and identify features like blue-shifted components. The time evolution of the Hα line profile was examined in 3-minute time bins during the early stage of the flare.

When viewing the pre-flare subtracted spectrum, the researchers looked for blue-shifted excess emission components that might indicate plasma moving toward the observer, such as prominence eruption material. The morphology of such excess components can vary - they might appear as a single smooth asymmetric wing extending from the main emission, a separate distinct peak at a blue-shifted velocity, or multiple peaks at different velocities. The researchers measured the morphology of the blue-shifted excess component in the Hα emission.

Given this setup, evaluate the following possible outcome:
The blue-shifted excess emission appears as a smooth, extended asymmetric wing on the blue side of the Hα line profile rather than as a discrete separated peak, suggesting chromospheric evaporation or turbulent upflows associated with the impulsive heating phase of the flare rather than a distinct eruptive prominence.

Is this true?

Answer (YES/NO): NO